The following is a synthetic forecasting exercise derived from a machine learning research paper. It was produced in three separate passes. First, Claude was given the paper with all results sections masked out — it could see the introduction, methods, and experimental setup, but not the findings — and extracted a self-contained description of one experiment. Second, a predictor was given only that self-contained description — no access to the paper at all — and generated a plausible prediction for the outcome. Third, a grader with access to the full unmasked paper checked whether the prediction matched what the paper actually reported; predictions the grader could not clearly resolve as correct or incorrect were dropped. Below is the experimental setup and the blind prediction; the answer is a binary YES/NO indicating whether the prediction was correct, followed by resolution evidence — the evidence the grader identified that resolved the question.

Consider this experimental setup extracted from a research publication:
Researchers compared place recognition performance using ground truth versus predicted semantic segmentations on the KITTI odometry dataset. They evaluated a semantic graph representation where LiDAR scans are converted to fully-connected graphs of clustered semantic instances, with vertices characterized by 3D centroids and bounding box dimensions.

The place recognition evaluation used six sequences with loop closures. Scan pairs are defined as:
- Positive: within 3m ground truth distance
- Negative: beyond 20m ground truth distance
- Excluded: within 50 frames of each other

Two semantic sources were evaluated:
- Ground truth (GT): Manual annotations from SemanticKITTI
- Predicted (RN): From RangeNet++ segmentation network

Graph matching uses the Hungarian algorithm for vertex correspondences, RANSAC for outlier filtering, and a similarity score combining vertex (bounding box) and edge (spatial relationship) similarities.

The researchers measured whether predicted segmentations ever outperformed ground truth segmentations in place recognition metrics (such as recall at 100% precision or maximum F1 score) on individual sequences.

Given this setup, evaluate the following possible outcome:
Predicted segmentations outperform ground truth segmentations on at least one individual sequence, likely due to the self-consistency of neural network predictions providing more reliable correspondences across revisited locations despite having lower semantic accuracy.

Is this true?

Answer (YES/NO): YES